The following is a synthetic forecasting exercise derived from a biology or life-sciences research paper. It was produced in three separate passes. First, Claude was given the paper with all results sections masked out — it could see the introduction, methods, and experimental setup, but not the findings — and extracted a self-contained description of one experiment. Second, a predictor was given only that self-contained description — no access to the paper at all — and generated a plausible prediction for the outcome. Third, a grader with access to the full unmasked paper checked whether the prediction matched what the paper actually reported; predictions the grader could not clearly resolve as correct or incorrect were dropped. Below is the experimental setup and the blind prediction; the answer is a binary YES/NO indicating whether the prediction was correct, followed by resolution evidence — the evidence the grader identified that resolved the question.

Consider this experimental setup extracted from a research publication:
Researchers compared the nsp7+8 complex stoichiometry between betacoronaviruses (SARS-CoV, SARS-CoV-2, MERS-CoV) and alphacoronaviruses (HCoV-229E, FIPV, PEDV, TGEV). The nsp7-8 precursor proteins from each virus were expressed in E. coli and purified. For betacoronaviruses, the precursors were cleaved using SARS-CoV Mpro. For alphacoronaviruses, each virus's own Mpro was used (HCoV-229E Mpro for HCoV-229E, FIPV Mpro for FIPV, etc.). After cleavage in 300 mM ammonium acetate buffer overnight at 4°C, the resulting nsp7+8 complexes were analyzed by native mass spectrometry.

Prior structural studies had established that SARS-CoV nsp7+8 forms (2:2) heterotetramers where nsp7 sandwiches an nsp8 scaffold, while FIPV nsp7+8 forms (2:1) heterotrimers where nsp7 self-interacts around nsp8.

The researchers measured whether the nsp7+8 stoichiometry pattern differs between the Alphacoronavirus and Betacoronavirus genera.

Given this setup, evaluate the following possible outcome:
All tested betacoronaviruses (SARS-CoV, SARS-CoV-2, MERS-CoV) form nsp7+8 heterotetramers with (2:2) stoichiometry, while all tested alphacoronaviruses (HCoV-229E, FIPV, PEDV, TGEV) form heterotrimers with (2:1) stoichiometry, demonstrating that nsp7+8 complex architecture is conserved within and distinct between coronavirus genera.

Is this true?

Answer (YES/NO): NO